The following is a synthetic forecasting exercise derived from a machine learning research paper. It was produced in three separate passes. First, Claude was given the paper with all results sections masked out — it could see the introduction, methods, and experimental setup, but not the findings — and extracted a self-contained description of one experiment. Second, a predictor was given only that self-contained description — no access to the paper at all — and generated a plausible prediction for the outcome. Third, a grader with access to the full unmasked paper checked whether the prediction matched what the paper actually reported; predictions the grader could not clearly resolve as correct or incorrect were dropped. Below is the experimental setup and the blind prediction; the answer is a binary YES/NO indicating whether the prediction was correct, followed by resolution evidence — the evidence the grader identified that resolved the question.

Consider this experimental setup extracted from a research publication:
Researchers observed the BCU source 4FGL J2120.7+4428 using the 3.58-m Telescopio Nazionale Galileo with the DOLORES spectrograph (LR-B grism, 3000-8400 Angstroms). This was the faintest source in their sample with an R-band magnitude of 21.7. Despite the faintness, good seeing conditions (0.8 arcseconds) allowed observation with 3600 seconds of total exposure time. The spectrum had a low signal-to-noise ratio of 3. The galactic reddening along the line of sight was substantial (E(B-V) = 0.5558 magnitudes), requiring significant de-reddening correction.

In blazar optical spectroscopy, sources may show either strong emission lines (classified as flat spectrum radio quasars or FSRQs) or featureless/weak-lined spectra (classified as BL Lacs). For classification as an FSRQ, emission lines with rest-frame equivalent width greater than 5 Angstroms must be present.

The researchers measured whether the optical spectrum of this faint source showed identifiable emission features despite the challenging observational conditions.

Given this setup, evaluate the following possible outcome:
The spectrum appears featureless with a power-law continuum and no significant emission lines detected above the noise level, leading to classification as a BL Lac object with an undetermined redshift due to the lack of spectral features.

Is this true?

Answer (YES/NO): NO